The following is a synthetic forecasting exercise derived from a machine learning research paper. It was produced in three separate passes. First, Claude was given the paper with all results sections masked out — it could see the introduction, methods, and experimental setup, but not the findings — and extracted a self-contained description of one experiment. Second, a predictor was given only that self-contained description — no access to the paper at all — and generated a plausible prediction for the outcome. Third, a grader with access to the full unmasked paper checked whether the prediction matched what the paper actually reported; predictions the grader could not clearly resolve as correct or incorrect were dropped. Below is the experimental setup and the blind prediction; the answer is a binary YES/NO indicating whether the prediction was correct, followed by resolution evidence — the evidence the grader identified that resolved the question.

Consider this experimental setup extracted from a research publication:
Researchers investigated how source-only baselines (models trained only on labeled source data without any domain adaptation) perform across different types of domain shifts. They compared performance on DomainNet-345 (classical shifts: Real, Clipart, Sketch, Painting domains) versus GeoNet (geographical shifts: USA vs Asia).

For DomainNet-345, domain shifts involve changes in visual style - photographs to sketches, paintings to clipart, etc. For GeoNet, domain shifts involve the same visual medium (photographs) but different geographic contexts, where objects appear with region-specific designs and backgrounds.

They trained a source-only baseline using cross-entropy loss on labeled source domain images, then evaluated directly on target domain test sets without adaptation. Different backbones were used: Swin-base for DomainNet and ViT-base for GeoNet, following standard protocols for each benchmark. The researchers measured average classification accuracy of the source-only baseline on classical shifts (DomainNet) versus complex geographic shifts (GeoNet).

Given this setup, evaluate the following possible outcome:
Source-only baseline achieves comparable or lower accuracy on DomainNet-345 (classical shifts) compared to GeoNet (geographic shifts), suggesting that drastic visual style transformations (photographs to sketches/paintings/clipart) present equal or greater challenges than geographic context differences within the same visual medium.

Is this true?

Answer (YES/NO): NO